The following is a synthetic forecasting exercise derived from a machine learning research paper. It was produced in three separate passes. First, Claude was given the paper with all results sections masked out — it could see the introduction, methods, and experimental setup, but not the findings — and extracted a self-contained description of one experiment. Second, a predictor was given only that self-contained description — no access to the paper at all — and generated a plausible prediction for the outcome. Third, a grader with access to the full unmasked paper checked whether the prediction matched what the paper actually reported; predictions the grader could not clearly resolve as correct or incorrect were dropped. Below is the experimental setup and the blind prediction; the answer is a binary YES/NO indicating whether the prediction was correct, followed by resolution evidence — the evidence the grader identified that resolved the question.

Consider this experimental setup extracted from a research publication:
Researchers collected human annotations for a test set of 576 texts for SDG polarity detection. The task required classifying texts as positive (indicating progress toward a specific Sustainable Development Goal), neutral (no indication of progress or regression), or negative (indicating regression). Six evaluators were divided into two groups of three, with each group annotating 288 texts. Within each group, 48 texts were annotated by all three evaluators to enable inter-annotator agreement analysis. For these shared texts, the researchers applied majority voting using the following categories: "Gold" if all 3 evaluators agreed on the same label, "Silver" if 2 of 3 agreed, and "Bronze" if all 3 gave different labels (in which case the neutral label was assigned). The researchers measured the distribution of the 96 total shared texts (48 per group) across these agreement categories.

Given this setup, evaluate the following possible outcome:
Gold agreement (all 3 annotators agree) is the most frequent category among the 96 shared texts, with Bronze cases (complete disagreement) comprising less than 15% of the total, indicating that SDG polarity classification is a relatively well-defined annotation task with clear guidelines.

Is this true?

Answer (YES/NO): YES